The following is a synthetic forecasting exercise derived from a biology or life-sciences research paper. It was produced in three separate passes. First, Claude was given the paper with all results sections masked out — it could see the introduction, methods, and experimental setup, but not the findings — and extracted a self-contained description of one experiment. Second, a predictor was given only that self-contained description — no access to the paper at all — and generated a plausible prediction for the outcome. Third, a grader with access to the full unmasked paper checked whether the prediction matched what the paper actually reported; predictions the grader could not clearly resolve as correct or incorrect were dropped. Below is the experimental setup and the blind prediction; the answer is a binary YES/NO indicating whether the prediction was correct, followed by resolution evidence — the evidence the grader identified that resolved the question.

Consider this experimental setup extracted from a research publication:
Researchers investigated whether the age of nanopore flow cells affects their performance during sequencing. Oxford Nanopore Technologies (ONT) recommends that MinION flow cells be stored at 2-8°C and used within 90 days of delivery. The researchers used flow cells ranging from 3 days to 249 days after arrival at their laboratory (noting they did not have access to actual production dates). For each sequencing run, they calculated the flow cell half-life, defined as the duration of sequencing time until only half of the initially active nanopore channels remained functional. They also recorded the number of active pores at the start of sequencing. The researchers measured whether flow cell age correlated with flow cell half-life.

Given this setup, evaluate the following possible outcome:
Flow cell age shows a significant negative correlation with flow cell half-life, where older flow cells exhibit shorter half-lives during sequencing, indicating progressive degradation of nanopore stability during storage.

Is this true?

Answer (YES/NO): NO